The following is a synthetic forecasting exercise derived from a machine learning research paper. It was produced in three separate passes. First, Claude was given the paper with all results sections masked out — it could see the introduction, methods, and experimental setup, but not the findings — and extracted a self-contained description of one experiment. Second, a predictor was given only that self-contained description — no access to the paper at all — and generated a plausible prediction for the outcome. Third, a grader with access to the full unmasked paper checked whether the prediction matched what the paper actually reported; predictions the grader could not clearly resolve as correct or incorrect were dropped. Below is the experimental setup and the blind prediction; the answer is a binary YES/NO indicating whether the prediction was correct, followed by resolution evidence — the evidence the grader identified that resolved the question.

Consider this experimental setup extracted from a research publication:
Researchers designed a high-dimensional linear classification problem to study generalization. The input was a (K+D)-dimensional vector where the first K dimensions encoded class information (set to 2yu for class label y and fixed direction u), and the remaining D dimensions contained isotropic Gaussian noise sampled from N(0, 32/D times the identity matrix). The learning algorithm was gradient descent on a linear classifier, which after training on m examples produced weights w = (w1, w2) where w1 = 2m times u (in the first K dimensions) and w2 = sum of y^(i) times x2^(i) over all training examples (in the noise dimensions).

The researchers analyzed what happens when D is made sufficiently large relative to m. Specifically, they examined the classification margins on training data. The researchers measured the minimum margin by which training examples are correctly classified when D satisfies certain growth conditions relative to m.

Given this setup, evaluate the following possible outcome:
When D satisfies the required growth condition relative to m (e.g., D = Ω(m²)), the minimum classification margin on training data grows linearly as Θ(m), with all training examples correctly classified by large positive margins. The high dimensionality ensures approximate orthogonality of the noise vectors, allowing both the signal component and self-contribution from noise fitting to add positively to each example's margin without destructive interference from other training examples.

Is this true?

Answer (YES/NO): NO